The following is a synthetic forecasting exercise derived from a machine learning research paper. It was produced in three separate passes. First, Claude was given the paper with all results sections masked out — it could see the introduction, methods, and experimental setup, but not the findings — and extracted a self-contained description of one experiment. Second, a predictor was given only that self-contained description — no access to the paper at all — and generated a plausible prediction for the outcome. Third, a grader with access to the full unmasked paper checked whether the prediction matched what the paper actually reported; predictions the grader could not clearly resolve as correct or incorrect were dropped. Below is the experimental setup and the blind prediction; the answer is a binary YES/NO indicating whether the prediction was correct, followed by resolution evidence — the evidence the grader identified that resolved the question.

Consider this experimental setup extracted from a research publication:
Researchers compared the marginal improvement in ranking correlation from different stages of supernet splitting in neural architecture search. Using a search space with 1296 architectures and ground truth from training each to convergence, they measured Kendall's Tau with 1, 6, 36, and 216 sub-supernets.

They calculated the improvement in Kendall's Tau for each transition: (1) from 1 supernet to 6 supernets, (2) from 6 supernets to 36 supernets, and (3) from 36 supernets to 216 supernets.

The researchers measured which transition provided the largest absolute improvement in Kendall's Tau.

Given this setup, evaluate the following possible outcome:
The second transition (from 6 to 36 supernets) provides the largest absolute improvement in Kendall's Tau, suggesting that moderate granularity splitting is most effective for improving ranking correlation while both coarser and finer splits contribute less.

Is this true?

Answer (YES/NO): NO